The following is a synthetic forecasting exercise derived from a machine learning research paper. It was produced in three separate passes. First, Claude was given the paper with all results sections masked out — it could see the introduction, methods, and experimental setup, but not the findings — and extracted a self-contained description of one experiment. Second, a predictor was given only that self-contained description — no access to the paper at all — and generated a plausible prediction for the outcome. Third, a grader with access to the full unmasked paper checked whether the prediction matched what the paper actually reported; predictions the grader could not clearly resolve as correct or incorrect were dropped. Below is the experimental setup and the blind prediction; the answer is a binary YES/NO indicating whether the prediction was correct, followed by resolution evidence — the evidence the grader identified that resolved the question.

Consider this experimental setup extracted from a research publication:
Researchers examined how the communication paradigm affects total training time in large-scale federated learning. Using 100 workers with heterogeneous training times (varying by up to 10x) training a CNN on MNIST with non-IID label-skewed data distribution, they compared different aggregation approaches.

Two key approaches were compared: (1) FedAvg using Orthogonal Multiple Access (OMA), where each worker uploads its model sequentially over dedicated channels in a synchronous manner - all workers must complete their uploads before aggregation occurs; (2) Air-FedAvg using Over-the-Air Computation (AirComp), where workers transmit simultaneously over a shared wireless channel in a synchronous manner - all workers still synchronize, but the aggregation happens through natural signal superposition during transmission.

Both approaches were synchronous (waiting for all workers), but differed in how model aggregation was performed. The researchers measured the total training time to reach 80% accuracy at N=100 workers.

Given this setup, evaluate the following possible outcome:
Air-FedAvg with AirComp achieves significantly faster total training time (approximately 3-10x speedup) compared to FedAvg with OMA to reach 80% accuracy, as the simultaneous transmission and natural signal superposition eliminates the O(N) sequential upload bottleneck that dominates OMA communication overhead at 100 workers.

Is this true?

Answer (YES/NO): YES